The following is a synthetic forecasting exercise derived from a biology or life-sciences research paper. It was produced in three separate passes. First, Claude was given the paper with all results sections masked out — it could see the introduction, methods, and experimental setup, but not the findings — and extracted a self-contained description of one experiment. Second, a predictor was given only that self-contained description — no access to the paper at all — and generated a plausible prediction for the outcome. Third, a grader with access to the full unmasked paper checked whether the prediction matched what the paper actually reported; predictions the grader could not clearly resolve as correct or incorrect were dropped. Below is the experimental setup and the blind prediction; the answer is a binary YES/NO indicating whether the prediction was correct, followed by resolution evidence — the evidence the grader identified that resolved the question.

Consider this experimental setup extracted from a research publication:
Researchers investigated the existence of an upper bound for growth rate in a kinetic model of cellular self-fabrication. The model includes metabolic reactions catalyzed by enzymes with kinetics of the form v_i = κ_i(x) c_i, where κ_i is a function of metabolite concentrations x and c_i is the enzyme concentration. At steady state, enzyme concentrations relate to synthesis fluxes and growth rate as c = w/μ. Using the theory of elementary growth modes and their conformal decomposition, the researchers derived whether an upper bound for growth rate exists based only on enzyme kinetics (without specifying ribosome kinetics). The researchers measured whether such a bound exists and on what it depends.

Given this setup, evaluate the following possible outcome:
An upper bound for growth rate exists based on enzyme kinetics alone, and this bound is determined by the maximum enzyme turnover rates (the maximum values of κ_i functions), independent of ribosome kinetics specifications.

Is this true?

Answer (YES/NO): NO